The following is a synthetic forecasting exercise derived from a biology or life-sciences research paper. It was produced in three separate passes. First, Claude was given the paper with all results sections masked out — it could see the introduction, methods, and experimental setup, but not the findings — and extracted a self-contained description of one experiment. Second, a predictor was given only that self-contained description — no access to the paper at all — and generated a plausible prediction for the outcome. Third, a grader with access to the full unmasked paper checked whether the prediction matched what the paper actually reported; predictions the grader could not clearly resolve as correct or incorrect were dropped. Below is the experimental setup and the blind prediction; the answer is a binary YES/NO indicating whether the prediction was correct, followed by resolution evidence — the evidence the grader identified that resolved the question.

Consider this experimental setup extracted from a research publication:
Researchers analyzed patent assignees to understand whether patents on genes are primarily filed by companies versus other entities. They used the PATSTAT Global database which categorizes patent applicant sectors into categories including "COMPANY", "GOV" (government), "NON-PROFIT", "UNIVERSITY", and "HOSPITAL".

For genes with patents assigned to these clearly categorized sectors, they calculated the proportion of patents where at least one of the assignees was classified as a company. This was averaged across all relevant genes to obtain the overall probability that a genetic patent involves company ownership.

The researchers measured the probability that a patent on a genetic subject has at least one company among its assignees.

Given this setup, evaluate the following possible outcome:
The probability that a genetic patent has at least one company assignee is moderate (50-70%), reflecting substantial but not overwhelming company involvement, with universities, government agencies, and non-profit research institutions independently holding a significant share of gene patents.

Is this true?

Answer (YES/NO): NO